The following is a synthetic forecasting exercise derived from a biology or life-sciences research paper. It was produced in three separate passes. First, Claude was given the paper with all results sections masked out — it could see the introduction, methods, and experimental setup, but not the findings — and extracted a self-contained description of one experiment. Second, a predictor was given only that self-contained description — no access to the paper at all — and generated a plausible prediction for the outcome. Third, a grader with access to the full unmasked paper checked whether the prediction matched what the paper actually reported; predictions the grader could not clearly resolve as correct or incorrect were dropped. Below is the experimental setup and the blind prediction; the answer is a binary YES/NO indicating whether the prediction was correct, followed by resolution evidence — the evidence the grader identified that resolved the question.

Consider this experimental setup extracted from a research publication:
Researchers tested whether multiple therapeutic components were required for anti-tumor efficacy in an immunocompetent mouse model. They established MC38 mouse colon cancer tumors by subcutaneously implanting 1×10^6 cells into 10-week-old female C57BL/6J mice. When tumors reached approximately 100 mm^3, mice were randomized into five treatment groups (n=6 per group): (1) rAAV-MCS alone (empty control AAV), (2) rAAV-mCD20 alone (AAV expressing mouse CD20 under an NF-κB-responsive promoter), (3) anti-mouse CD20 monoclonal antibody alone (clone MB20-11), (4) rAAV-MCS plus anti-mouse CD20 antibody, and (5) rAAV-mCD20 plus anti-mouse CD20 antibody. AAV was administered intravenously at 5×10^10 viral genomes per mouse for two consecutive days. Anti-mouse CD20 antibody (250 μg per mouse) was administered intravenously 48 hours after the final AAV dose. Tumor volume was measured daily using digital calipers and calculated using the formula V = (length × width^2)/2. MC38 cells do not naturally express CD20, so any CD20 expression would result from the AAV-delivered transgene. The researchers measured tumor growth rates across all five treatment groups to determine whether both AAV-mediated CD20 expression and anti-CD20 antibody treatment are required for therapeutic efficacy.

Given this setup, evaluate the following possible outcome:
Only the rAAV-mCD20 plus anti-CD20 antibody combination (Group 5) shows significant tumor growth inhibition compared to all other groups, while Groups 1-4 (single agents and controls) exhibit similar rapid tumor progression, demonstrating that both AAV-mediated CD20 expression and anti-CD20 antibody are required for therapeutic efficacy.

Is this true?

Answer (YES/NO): YES